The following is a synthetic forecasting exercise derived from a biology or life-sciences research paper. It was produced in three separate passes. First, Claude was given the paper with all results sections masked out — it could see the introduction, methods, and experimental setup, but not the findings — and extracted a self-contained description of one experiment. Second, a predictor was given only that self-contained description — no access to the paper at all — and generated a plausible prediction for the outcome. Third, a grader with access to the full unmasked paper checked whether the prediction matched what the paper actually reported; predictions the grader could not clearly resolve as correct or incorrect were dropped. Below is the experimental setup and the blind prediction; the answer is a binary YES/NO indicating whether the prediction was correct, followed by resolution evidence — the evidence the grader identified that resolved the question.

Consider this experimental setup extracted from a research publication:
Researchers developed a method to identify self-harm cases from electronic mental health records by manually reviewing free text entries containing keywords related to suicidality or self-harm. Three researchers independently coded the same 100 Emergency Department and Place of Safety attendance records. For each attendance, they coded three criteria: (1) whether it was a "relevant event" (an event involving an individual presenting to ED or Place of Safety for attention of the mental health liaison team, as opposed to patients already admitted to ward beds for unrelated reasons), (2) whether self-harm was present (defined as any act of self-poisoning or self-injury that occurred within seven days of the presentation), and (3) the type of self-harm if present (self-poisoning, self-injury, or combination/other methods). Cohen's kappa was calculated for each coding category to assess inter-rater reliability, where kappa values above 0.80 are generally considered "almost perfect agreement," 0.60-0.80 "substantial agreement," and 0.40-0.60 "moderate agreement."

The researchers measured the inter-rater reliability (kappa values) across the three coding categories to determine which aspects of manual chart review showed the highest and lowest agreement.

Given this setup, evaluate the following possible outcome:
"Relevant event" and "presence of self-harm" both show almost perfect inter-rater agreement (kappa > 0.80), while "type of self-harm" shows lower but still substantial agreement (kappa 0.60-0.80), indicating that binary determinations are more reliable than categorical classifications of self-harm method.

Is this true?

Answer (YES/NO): NO